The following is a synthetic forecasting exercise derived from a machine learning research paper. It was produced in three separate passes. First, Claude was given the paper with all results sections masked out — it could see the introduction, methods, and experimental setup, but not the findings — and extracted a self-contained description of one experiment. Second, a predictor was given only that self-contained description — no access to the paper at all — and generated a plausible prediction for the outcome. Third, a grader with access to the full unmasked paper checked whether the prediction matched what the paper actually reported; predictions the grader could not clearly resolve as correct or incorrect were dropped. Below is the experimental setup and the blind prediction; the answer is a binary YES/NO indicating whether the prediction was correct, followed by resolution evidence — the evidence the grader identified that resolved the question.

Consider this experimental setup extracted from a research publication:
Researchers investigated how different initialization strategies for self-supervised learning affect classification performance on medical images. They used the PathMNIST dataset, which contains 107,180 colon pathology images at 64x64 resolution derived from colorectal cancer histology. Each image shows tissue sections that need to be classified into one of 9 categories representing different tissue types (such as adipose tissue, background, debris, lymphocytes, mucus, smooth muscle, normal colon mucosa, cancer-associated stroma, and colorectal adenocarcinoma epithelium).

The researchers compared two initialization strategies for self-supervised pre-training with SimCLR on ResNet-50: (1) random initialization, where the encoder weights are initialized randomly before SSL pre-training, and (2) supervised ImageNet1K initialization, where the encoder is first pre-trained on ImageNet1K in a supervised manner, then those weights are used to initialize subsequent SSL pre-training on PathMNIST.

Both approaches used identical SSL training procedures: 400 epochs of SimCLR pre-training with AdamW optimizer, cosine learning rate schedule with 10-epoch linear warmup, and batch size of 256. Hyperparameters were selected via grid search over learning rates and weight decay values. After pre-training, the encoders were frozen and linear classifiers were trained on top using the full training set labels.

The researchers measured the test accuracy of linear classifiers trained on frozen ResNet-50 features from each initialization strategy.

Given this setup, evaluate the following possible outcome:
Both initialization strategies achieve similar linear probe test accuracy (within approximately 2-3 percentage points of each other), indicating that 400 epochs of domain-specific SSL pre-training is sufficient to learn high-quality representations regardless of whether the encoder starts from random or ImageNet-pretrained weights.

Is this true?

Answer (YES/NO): YES